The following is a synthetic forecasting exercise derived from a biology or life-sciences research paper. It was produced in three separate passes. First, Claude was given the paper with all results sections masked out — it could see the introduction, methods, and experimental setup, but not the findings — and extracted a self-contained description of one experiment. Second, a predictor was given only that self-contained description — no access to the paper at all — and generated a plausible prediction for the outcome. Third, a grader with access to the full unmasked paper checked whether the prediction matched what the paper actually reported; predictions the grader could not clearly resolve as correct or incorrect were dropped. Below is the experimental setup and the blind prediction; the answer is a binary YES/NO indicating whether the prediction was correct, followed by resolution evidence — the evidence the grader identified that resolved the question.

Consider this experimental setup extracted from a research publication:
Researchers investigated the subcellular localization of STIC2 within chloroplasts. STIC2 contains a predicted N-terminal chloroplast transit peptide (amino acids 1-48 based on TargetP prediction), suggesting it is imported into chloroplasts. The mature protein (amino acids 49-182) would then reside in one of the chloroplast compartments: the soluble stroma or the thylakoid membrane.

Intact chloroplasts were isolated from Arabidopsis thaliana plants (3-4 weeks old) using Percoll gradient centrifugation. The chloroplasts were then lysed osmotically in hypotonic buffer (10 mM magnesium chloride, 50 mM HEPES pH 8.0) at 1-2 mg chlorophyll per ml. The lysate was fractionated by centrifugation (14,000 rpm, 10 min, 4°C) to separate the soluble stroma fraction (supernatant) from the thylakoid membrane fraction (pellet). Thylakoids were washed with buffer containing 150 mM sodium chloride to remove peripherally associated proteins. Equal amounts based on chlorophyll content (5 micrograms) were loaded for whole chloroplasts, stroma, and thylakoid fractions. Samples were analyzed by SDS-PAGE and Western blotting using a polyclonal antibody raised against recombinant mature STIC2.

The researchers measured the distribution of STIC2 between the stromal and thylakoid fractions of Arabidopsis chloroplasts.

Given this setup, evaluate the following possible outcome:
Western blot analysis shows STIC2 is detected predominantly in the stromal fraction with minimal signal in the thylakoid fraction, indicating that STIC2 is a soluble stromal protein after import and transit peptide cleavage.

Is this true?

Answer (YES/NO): NO